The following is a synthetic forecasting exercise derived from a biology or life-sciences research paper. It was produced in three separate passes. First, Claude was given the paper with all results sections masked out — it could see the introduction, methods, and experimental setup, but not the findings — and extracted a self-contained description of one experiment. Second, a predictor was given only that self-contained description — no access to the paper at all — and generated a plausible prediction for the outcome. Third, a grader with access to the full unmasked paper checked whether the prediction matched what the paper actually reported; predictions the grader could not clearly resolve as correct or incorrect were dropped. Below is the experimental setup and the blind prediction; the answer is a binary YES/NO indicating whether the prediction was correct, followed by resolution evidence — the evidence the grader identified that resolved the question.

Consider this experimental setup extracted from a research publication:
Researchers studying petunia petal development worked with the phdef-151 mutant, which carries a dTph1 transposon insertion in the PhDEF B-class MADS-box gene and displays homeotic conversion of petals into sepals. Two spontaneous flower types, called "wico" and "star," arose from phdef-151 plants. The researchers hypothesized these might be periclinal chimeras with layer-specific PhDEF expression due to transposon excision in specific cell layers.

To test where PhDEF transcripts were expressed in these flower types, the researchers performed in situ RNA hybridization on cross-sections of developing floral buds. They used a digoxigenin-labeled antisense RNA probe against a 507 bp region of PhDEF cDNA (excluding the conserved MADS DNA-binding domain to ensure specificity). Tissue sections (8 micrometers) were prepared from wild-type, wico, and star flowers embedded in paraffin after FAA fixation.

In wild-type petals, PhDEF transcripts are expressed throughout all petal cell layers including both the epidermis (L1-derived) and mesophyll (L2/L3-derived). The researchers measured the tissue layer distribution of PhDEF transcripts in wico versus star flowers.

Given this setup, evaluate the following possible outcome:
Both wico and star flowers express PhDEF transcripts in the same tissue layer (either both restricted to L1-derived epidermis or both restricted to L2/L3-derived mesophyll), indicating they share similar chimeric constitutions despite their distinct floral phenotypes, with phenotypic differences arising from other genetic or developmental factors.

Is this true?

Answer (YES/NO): NO